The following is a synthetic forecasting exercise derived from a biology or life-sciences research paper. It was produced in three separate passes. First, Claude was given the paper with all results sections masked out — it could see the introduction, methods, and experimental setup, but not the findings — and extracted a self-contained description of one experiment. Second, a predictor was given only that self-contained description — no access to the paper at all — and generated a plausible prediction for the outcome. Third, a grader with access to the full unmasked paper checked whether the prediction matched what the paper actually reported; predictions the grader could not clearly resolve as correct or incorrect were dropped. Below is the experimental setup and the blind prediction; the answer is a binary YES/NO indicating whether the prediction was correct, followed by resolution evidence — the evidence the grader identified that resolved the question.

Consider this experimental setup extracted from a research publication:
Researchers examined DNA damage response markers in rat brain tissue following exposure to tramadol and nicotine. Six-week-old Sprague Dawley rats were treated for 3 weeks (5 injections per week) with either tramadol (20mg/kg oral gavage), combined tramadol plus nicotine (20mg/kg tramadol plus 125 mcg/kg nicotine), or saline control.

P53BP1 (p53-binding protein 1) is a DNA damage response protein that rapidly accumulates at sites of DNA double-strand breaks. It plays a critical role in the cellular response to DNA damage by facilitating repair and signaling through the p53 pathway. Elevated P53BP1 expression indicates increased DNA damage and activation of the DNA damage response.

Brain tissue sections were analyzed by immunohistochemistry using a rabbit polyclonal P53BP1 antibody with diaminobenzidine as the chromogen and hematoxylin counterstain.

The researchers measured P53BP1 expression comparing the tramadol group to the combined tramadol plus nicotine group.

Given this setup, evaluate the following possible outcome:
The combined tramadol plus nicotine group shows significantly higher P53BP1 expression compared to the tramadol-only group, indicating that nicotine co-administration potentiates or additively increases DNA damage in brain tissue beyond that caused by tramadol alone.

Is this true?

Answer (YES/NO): NO